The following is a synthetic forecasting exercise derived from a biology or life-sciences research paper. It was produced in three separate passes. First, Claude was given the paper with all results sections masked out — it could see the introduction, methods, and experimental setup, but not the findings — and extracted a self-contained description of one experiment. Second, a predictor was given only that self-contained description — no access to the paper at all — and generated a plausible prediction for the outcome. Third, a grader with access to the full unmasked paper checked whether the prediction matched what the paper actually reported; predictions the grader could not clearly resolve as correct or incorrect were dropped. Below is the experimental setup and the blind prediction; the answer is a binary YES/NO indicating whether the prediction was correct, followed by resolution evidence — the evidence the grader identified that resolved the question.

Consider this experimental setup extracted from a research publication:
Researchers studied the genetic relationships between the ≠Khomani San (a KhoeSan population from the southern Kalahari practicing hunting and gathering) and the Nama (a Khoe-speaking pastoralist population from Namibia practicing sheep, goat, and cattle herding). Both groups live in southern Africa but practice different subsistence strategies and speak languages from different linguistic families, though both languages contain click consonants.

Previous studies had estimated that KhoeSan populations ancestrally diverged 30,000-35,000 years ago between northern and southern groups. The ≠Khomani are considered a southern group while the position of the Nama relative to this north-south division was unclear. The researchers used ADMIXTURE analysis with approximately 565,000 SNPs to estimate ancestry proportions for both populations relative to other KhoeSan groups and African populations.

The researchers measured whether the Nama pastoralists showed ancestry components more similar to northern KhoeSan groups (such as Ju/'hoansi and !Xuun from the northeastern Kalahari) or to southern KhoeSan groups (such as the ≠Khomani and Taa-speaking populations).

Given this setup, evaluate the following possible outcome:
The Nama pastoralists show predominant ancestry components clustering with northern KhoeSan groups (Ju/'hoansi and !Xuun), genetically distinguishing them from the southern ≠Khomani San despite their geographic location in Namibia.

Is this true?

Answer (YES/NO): NO